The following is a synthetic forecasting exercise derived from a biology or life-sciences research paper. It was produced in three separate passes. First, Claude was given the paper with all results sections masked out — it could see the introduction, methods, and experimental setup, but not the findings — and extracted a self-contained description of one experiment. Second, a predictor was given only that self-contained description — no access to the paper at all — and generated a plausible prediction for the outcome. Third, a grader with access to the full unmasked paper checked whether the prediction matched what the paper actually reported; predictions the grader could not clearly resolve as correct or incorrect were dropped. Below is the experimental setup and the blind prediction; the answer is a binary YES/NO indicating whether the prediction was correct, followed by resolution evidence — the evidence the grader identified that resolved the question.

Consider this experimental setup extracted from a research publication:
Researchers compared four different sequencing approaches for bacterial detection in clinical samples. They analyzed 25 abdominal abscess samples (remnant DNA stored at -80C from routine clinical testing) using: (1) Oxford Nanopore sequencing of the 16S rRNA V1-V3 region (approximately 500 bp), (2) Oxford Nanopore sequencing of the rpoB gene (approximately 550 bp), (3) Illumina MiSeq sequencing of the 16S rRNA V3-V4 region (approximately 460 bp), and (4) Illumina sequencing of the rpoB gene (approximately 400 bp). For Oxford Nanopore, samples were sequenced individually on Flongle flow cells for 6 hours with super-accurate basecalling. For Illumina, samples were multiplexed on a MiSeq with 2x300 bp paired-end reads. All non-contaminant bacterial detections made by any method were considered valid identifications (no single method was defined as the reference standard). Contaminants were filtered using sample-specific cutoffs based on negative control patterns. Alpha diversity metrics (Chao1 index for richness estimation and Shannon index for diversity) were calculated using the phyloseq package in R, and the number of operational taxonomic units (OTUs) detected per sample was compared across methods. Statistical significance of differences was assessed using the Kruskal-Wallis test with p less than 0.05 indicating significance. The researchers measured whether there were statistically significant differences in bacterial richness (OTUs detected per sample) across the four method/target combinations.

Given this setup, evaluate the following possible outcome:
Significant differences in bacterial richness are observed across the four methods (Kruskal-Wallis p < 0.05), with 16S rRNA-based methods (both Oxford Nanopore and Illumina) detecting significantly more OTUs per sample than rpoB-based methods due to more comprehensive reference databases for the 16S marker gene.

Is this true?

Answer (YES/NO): NO